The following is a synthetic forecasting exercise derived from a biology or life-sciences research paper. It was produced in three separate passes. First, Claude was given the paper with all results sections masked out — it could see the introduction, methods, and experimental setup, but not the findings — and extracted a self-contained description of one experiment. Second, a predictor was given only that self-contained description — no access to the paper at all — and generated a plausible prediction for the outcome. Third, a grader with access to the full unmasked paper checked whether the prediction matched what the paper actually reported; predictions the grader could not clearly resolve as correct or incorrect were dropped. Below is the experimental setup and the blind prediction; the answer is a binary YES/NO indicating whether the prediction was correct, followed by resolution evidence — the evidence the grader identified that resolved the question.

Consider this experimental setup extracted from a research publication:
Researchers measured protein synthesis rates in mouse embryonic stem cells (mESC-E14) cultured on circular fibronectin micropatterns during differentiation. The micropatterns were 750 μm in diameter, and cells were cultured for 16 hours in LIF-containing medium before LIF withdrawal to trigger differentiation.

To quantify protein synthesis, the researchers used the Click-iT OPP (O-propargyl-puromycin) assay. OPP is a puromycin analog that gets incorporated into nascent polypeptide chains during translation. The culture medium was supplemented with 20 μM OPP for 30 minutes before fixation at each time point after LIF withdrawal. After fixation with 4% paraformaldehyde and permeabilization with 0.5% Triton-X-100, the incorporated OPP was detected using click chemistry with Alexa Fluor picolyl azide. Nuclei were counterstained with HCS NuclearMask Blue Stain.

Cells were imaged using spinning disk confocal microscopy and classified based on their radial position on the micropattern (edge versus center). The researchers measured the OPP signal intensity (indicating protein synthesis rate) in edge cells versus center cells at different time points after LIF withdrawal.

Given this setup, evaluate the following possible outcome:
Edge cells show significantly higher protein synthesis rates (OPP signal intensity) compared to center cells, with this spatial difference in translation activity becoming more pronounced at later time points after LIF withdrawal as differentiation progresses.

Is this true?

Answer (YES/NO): YES